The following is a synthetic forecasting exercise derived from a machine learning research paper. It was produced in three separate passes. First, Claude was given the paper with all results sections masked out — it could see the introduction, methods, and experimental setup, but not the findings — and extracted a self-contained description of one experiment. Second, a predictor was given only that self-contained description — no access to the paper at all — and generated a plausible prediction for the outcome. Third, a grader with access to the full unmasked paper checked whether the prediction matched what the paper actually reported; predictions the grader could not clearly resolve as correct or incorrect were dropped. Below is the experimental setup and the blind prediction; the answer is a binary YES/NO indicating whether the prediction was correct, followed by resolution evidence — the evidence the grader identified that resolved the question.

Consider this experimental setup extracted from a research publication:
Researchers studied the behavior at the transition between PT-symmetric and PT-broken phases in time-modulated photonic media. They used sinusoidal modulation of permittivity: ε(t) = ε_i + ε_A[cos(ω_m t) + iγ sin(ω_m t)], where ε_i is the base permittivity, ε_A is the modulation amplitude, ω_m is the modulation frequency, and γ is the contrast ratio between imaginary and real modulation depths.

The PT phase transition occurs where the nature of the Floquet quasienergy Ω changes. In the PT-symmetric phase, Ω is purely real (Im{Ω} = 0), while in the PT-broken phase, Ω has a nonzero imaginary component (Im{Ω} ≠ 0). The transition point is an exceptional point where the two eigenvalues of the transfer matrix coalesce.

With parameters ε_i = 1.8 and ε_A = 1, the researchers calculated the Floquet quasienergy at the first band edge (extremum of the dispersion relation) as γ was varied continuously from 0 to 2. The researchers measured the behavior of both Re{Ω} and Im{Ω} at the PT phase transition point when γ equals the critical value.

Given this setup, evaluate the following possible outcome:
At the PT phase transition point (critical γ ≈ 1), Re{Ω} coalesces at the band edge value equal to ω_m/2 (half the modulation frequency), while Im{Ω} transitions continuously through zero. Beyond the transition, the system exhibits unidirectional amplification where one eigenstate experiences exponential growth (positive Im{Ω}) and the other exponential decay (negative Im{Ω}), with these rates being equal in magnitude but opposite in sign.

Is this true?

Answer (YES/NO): NO